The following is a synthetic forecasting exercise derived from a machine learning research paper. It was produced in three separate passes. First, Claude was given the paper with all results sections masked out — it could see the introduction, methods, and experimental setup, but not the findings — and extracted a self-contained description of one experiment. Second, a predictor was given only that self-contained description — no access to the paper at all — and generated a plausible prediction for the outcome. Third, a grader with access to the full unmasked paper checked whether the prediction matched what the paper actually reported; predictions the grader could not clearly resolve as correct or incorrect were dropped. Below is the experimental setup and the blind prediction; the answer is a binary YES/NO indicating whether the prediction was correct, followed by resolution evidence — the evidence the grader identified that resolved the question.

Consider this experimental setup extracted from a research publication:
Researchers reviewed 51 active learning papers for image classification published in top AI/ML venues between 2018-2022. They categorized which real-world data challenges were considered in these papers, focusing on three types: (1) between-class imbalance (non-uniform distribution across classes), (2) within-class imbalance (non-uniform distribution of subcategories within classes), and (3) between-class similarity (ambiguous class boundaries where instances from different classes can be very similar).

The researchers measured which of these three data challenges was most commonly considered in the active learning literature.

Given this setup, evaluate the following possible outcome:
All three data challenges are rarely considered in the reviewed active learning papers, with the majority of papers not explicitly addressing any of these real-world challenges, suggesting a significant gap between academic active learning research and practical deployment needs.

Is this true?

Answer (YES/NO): YES